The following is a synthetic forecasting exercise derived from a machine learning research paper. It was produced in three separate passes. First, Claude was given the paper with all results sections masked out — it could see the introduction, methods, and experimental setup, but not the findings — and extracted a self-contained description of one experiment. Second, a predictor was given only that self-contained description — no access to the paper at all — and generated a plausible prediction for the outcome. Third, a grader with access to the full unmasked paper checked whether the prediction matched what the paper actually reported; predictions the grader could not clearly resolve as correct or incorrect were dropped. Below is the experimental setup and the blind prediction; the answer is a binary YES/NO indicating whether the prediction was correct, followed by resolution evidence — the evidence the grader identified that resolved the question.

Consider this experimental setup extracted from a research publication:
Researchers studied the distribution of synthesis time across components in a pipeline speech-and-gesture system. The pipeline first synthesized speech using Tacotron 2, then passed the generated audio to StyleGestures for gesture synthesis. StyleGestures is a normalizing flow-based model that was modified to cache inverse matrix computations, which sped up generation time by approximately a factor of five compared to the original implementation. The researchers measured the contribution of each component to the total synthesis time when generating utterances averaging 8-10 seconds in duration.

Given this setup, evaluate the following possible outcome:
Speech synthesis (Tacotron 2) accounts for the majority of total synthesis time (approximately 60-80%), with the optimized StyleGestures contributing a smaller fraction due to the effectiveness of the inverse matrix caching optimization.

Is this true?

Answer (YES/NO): NO